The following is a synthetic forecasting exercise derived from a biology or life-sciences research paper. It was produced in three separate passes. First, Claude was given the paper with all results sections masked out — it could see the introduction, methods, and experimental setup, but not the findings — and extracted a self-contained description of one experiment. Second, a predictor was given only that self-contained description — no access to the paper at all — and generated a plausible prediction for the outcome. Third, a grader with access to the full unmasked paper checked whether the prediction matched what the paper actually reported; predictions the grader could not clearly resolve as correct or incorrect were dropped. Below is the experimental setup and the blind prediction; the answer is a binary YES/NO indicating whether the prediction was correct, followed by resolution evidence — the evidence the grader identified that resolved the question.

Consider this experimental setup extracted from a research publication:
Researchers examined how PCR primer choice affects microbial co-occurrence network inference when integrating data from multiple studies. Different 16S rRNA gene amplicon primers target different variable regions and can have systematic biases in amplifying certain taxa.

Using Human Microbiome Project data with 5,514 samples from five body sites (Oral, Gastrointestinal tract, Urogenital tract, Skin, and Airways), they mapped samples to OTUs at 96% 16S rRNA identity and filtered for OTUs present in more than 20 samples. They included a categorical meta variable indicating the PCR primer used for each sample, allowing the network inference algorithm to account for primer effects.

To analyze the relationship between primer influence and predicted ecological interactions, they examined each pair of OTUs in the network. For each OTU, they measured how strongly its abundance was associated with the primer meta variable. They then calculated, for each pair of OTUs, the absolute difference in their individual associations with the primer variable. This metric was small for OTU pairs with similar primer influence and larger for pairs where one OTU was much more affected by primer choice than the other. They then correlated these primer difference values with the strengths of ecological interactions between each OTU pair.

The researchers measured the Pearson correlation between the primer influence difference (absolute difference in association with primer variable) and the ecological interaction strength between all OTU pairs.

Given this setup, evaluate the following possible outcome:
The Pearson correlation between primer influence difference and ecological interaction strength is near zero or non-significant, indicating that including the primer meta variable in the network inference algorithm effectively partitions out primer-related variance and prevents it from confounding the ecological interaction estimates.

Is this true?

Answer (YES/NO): YES